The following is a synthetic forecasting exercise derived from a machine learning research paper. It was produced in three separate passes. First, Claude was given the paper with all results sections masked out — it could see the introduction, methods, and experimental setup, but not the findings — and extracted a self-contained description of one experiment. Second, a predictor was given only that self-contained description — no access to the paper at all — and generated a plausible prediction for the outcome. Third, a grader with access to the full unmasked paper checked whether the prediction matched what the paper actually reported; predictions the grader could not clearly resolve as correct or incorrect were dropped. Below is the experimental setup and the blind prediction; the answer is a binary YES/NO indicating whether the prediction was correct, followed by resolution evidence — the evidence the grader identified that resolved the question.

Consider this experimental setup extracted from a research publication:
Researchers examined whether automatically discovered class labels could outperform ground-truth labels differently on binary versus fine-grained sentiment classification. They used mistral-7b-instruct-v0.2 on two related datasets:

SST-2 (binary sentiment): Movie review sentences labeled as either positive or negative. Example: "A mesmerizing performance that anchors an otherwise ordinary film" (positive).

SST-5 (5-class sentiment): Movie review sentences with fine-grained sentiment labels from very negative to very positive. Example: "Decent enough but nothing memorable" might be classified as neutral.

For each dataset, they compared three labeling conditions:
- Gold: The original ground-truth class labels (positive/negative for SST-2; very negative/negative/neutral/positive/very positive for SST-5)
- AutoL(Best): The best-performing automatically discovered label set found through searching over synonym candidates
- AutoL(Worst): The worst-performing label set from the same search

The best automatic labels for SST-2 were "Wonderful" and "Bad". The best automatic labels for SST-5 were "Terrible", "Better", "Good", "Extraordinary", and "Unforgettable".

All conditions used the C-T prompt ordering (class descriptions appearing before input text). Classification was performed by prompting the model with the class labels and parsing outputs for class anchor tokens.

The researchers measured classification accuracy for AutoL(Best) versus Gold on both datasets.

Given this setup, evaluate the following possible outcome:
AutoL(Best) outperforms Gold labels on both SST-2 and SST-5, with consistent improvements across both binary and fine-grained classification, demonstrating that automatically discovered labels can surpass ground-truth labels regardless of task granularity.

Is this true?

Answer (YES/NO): NO